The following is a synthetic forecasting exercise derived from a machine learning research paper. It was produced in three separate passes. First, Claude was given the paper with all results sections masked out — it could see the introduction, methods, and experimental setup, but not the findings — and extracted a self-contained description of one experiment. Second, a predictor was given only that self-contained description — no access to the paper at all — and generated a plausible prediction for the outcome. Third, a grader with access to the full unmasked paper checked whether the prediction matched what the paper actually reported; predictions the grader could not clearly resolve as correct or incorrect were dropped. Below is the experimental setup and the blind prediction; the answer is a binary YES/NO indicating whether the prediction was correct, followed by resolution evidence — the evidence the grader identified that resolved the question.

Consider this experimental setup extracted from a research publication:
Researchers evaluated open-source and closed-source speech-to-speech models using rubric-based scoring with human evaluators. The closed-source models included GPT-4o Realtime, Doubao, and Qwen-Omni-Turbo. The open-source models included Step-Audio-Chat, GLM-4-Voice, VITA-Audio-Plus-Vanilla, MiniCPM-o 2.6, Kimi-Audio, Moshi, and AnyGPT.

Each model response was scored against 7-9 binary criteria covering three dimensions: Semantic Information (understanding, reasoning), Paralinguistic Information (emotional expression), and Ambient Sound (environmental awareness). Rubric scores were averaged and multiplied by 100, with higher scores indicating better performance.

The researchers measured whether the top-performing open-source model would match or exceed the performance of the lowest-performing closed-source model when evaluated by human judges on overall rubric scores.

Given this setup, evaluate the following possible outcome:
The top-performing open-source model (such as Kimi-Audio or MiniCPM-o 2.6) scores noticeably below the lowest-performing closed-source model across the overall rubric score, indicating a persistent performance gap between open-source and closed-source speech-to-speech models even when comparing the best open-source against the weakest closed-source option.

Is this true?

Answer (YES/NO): NO